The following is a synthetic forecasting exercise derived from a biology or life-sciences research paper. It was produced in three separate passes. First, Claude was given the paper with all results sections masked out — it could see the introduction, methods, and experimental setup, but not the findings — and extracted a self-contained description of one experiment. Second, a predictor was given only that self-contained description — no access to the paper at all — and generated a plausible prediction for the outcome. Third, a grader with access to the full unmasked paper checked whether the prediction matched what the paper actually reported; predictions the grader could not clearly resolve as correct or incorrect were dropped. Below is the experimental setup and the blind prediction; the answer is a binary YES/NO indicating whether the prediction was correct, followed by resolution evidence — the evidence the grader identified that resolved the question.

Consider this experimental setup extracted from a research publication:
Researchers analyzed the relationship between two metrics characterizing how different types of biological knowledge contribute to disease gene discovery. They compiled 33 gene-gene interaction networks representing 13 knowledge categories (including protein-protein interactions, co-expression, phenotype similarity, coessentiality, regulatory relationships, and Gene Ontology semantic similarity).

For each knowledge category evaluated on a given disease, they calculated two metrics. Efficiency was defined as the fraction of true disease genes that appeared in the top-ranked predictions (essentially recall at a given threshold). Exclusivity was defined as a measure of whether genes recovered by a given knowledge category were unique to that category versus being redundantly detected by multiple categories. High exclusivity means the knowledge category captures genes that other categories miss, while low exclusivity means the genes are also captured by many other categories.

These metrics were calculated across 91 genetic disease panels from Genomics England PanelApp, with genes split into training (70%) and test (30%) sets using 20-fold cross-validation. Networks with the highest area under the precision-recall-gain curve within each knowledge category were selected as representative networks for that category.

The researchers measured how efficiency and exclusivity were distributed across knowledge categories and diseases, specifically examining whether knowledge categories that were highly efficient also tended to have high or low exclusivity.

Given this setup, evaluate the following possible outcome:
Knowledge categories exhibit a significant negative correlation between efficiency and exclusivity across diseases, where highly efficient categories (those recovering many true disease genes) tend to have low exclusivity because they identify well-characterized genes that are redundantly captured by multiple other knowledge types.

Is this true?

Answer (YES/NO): NO